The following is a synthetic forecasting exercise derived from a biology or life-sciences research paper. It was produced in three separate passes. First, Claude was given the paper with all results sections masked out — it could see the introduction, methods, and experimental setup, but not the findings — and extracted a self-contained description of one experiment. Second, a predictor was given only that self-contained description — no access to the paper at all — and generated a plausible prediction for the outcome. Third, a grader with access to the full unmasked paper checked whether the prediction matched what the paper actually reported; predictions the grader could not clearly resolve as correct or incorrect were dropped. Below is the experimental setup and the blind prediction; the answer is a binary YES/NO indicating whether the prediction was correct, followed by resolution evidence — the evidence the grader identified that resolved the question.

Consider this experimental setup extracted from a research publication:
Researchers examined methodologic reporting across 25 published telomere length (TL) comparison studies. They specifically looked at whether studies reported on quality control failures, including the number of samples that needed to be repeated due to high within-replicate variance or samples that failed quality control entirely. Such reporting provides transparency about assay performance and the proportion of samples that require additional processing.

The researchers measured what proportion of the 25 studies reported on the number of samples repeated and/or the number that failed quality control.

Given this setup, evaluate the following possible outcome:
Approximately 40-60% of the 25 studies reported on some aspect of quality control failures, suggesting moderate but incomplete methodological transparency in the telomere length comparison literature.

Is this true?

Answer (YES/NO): NO